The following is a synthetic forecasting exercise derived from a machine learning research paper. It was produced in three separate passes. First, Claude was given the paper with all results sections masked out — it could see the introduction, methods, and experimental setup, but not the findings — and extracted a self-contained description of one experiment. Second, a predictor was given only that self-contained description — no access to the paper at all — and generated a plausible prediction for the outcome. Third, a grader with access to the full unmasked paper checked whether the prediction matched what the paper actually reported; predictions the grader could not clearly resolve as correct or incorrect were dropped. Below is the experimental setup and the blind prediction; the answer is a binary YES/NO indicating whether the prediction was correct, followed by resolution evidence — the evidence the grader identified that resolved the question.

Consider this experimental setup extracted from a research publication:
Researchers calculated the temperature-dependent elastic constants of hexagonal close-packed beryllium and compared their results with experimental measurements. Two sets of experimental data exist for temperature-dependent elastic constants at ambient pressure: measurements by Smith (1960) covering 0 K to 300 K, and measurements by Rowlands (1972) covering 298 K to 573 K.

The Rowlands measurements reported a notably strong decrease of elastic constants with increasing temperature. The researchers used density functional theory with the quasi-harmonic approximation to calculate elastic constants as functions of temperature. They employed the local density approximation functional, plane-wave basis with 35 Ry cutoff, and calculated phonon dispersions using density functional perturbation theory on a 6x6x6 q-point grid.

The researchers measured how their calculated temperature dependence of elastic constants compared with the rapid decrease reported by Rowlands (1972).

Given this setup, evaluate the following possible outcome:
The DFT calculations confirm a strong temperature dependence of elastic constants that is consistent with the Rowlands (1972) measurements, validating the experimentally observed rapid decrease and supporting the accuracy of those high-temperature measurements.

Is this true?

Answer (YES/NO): NO